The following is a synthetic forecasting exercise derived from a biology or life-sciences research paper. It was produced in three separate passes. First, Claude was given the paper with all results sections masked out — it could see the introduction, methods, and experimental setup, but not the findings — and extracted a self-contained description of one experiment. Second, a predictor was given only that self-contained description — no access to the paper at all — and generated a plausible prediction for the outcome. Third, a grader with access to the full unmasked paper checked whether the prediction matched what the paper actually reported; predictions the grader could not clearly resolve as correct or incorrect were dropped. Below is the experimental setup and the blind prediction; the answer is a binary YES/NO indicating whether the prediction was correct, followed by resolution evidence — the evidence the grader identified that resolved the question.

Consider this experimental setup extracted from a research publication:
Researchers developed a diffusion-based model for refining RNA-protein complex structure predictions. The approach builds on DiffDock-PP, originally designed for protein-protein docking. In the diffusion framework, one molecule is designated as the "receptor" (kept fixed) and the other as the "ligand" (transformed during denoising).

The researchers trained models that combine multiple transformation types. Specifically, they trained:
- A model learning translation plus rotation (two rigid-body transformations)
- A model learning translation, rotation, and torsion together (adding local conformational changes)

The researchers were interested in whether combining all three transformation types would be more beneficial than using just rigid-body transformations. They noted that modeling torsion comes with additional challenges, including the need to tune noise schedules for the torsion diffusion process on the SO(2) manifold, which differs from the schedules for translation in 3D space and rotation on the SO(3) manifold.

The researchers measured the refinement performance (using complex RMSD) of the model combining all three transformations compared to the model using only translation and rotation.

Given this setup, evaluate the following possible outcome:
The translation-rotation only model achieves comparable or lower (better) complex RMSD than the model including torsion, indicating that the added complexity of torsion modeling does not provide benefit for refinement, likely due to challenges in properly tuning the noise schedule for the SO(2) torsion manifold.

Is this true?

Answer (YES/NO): YES